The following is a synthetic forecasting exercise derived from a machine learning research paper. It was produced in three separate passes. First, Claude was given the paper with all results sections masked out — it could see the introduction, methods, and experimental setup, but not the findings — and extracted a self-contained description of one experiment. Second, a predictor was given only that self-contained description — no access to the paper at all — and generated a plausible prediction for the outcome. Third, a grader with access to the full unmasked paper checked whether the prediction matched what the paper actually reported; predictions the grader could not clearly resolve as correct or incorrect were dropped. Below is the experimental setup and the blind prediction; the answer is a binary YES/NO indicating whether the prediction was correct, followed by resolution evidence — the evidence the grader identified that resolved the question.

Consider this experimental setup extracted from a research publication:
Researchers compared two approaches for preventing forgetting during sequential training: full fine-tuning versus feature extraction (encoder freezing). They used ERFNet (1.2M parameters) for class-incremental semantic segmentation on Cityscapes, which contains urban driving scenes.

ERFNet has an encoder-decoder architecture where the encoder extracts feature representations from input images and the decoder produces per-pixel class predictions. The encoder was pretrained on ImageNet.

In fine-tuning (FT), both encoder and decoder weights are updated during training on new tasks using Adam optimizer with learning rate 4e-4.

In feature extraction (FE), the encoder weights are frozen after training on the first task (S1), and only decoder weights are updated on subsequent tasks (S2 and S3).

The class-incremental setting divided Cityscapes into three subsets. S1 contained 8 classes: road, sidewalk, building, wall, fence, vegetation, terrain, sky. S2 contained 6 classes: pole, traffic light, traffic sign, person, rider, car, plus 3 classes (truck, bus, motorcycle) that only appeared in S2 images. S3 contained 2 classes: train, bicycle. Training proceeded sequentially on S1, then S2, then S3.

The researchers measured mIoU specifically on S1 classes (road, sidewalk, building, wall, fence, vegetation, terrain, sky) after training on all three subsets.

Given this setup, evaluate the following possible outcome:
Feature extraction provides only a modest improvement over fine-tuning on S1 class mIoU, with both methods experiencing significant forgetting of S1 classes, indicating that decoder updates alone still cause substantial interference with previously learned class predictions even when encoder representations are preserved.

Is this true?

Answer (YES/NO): NO